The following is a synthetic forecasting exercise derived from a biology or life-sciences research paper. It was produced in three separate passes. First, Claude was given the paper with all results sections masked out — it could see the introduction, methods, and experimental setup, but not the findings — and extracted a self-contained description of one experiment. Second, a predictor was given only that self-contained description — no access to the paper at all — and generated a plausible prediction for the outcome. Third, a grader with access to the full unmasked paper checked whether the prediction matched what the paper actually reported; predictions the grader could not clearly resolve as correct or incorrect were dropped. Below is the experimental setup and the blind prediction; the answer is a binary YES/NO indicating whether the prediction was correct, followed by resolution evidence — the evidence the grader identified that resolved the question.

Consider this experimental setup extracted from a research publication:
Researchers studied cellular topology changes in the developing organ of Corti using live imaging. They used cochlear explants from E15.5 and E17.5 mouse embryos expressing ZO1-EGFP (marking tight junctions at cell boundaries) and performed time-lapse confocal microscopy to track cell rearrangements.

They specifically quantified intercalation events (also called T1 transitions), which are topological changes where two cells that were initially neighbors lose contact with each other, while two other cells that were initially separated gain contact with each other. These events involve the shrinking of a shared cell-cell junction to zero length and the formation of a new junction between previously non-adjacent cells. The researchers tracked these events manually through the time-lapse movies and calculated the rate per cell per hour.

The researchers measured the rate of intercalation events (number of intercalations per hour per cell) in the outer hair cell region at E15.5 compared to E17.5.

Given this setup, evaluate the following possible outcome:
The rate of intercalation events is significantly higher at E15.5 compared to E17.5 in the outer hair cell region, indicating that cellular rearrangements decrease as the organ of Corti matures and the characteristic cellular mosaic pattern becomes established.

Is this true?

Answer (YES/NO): YES